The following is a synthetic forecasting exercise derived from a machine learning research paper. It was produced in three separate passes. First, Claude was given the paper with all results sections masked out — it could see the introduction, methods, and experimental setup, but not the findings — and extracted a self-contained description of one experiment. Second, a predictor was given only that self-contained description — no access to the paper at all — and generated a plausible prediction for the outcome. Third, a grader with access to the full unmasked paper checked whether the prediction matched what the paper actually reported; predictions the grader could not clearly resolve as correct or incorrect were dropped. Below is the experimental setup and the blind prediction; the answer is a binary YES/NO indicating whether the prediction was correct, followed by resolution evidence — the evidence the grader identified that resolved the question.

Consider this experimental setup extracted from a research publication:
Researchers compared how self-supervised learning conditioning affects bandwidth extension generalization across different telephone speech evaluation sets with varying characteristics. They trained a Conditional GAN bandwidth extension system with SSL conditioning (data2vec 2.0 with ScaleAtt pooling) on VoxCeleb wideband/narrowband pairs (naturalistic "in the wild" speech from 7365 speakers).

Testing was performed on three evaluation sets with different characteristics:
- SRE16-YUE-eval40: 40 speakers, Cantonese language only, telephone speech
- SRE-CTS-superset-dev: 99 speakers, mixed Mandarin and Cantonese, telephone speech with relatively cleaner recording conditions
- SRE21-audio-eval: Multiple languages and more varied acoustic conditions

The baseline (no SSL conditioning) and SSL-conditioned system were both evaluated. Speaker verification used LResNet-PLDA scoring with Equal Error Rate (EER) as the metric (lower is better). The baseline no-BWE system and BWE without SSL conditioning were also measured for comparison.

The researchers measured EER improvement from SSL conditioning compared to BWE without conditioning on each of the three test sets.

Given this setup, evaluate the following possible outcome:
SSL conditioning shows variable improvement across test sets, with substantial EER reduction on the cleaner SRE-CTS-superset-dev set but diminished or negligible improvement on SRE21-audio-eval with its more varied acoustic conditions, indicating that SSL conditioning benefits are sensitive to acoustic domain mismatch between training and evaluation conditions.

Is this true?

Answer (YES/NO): NO